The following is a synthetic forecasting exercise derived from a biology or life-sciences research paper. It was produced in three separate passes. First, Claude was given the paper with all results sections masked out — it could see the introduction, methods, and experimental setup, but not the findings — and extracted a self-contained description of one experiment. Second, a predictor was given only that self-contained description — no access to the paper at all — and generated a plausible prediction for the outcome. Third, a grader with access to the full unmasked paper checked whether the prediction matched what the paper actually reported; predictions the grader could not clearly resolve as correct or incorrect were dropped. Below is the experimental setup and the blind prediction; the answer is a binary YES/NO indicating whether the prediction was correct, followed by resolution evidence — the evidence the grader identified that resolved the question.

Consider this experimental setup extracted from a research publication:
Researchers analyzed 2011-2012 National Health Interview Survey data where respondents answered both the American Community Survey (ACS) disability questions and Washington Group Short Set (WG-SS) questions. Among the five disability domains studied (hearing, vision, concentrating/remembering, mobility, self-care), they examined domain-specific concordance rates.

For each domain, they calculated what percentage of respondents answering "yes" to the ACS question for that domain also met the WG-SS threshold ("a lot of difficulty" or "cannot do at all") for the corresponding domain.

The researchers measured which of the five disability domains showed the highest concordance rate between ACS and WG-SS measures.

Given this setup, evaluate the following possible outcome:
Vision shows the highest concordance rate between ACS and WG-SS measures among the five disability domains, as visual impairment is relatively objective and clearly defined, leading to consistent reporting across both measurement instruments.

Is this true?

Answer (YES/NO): NO